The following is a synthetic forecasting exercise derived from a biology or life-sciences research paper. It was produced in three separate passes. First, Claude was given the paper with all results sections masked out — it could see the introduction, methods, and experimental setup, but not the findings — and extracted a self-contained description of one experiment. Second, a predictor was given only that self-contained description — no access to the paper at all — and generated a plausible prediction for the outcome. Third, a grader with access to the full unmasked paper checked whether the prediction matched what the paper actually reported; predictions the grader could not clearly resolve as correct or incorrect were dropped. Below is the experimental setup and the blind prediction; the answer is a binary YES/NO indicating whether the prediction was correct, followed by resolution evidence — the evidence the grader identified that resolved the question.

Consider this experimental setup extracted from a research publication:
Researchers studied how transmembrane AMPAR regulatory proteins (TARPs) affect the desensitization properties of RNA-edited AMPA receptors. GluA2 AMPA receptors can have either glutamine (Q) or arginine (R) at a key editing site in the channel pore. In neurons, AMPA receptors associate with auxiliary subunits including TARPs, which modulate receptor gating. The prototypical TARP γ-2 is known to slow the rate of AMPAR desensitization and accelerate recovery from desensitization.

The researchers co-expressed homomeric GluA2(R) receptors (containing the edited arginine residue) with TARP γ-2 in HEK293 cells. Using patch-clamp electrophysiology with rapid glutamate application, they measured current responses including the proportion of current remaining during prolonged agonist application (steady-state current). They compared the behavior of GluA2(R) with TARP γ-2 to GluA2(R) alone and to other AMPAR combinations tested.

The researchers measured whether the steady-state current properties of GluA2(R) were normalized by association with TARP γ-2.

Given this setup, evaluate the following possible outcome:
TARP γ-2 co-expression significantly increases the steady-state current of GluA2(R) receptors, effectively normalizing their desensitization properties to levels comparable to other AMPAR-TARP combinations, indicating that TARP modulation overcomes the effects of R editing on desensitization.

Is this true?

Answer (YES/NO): NO